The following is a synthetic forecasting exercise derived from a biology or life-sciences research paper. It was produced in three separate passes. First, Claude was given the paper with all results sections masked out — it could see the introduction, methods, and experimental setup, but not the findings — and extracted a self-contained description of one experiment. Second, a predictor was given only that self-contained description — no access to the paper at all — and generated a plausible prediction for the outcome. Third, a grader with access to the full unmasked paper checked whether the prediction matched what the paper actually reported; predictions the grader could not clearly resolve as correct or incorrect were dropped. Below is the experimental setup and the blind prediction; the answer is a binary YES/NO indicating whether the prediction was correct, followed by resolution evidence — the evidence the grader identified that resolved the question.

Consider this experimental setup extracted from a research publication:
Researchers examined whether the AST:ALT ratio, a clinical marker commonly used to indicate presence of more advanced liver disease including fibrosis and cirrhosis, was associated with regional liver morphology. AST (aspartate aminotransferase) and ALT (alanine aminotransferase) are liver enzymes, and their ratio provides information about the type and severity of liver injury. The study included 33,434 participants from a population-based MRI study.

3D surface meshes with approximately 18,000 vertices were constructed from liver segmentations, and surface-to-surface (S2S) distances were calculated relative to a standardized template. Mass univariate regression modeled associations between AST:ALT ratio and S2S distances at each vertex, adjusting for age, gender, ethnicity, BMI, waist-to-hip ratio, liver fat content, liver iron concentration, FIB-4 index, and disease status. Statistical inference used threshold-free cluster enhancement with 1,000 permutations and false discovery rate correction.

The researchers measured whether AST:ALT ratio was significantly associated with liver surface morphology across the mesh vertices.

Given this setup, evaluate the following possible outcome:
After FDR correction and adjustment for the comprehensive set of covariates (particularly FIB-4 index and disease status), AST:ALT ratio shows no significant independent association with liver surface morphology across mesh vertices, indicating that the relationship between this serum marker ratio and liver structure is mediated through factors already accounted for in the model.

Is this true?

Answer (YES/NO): NO